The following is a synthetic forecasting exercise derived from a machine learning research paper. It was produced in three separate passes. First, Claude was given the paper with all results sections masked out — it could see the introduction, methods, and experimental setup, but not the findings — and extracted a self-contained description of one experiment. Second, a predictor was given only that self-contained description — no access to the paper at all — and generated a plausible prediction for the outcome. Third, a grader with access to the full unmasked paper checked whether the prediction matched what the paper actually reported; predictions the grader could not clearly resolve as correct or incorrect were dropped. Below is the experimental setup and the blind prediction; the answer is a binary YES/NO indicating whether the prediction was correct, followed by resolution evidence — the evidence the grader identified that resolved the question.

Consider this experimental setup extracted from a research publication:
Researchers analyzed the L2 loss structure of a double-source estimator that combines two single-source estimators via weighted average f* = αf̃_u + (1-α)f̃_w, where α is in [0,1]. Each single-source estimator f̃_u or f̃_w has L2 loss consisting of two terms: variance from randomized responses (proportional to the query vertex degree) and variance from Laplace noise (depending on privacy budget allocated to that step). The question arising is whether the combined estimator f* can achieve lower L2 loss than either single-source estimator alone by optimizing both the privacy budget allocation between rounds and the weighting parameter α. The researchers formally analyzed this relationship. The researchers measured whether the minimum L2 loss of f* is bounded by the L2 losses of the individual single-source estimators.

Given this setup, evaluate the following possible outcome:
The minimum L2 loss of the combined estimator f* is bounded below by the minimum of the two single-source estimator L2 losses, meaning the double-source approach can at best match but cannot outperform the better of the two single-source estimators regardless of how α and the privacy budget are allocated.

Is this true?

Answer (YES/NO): NO